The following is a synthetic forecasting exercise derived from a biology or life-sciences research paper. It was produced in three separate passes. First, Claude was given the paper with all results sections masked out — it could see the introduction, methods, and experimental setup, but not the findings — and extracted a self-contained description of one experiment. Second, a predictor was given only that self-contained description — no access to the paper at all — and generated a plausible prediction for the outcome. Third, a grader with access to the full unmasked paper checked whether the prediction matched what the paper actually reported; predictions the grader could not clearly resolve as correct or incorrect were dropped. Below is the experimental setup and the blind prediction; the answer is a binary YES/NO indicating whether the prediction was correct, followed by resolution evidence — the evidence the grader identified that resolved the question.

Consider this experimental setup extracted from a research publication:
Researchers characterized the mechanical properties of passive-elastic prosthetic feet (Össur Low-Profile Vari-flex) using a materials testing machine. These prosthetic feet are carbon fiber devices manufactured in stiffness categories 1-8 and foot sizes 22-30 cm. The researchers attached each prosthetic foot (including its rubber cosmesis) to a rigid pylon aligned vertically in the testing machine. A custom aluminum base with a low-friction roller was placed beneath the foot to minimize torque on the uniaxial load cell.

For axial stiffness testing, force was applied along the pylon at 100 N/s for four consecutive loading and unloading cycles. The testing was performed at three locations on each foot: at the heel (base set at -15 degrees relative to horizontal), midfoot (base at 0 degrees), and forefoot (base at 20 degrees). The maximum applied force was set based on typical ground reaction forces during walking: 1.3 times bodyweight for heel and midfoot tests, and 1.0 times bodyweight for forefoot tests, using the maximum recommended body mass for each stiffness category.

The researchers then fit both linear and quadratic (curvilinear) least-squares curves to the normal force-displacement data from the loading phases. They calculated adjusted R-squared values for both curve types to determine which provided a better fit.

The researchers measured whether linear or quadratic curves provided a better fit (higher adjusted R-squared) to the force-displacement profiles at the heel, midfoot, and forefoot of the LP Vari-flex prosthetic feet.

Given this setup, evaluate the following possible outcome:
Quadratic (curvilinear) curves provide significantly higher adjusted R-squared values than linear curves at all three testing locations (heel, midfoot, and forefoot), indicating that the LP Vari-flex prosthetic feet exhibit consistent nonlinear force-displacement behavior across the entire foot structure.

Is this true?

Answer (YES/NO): YES